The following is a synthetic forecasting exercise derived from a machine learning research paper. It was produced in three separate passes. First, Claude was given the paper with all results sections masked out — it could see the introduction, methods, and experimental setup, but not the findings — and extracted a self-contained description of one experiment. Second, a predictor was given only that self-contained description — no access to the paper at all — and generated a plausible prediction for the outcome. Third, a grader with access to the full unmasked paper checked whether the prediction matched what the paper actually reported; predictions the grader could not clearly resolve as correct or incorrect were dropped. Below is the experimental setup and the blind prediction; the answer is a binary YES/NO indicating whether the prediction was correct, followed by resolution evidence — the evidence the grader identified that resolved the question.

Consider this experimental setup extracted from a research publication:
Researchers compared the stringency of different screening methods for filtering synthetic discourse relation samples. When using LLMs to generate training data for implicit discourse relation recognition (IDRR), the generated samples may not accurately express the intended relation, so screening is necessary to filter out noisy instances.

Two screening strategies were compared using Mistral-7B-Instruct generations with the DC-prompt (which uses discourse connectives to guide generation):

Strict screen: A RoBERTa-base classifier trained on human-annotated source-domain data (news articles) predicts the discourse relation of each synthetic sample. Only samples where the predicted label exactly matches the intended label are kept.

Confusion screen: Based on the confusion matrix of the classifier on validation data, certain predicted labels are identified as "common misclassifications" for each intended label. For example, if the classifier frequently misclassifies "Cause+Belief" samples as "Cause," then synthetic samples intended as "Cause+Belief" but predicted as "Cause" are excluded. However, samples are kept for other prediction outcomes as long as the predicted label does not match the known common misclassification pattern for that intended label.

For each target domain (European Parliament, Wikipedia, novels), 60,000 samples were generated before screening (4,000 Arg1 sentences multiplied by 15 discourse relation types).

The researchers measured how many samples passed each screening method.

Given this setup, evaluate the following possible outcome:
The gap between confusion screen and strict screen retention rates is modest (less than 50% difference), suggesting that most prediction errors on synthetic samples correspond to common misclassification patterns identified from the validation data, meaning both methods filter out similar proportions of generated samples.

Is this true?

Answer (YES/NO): NO